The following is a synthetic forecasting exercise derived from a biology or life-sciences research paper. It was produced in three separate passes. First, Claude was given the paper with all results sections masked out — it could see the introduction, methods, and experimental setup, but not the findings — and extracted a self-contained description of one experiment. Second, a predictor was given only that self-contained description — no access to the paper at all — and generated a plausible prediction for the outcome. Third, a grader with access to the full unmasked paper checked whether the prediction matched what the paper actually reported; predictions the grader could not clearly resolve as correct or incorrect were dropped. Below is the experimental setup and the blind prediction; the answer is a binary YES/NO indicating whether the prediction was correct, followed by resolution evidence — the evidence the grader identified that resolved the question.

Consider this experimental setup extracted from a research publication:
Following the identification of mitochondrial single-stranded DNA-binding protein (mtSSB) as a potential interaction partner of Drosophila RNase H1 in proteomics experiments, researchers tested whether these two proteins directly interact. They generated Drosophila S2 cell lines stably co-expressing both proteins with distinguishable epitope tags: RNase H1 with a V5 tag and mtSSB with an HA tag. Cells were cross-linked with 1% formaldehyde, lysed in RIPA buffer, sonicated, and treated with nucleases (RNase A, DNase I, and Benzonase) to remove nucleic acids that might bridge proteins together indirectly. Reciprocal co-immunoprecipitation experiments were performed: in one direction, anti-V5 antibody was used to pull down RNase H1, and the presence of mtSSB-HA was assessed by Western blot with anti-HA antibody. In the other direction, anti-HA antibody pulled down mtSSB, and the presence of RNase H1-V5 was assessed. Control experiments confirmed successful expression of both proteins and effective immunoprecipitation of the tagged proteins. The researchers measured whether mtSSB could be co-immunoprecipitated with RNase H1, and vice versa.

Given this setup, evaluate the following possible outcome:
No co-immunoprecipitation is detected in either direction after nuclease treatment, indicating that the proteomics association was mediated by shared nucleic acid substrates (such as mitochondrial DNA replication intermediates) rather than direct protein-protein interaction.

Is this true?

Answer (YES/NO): YES